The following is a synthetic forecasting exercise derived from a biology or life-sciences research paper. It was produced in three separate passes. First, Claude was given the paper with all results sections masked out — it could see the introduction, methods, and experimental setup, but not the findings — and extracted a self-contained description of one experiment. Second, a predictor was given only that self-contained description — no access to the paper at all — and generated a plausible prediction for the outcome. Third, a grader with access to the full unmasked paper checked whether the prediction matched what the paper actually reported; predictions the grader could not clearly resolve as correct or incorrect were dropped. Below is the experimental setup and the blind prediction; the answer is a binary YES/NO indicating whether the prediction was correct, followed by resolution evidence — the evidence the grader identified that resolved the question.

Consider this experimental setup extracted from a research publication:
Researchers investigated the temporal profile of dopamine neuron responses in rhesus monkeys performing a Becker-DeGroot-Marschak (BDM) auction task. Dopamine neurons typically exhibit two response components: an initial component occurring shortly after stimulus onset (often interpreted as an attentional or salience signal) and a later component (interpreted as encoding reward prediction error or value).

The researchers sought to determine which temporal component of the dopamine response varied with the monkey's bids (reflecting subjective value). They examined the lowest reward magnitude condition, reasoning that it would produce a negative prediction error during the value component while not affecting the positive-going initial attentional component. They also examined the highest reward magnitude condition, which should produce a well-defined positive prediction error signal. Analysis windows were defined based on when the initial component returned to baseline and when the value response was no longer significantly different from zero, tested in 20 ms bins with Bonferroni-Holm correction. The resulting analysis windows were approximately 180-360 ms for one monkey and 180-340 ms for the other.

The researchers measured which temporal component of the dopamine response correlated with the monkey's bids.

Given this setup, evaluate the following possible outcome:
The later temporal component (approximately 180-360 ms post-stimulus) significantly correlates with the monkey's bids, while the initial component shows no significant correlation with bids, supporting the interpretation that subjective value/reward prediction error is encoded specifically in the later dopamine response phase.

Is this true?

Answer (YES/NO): YES